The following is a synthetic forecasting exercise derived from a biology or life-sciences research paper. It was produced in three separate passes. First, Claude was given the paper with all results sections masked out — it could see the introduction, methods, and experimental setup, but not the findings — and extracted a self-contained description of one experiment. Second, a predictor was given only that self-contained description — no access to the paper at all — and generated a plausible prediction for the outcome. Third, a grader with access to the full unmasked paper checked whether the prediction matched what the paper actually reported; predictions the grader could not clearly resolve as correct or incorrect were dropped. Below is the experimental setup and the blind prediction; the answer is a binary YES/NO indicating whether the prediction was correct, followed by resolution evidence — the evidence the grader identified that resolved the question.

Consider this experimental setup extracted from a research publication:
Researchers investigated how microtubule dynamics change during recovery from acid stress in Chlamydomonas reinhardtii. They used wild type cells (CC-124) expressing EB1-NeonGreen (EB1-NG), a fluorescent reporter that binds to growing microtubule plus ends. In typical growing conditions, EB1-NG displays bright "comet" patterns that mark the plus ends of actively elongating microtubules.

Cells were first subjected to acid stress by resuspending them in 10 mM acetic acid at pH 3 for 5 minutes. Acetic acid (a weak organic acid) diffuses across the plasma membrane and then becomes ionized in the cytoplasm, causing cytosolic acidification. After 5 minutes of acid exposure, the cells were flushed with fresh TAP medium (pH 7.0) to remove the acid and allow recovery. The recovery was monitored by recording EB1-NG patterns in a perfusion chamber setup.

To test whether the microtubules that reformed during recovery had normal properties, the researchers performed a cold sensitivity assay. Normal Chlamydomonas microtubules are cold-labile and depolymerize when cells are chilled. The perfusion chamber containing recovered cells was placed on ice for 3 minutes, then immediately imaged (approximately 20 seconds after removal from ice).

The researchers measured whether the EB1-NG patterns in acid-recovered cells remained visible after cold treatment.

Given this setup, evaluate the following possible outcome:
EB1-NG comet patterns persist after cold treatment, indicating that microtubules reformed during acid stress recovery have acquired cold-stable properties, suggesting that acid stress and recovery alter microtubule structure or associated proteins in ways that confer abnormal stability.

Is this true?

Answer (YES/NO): YES